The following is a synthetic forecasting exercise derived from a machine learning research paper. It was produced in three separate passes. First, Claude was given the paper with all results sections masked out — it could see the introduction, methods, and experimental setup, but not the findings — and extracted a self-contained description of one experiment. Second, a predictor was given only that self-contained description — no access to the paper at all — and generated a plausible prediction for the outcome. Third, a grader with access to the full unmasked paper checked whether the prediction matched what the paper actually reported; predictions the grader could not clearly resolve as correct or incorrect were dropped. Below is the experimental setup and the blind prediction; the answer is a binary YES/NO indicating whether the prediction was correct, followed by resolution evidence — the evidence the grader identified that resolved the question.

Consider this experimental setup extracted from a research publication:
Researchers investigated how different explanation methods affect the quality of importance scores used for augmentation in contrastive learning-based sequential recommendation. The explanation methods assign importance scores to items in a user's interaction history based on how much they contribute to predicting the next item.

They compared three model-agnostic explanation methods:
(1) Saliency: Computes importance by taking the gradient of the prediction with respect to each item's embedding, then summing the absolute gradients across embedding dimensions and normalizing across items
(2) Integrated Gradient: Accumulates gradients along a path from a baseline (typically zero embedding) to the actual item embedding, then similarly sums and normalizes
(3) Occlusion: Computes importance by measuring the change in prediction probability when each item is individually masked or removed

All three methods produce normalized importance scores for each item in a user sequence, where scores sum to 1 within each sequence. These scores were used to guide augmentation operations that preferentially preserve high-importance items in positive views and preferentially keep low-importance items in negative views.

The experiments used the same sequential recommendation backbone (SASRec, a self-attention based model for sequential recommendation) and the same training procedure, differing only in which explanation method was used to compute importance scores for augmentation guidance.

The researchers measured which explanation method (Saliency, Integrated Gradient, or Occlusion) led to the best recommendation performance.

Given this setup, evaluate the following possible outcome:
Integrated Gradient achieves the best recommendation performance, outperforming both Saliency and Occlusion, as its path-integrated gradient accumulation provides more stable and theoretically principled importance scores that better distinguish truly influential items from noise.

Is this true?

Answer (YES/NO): NO